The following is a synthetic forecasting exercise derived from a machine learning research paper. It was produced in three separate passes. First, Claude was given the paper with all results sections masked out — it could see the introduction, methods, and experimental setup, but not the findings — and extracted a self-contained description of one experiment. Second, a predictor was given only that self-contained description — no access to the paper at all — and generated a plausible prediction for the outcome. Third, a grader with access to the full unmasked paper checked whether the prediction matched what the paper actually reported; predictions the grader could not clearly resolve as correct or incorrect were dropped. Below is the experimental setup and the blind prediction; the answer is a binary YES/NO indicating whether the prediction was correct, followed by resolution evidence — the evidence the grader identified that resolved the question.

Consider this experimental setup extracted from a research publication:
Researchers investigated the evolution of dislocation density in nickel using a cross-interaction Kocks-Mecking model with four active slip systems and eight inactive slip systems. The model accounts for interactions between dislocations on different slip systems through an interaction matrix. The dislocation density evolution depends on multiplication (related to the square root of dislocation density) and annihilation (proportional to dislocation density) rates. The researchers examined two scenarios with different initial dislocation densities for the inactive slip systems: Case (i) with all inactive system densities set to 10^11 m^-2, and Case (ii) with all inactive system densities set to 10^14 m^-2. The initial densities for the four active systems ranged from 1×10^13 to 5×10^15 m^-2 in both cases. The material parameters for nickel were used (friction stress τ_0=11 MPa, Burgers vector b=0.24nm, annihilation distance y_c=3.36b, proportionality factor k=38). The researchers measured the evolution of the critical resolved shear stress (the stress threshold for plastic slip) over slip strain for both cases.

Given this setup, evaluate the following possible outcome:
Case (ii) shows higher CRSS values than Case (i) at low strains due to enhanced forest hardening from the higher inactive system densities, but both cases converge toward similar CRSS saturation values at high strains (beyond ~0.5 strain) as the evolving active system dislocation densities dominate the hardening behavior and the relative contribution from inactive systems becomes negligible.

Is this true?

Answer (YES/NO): NO